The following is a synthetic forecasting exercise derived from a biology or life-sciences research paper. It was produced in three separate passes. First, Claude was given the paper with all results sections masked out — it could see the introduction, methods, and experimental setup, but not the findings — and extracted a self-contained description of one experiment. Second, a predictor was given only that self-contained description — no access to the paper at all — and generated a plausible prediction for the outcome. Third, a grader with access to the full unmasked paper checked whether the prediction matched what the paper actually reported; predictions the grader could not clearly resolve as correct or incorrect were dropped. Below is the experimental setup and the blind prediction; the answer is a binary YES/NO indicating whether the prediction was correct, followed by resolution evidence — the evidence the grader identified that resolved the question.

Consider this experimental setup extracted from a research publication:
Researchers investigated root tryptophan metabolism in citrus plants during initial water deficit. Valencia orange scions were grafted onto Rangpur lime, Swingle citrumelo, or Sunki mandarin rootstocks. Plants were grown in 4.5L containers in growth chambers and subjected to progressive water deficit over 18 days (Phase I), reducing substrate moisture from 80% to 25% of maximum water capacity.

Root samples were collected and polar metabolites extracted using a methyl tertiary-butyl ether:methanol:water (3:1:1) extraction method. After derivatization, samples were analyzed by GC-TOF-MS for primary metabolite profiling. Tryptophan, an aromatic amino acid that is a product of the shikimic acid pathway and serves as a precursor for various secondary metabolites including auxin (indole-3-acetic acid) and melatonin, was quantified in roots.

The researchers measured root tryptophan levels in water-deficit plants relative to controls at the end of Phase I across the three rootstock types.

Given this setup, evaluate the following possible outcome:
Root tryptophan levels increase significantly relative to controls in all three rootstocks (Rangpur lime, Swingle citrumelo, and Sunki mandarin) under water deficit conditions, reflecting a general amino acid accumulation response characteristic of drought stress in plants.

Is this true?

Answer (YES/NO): NO